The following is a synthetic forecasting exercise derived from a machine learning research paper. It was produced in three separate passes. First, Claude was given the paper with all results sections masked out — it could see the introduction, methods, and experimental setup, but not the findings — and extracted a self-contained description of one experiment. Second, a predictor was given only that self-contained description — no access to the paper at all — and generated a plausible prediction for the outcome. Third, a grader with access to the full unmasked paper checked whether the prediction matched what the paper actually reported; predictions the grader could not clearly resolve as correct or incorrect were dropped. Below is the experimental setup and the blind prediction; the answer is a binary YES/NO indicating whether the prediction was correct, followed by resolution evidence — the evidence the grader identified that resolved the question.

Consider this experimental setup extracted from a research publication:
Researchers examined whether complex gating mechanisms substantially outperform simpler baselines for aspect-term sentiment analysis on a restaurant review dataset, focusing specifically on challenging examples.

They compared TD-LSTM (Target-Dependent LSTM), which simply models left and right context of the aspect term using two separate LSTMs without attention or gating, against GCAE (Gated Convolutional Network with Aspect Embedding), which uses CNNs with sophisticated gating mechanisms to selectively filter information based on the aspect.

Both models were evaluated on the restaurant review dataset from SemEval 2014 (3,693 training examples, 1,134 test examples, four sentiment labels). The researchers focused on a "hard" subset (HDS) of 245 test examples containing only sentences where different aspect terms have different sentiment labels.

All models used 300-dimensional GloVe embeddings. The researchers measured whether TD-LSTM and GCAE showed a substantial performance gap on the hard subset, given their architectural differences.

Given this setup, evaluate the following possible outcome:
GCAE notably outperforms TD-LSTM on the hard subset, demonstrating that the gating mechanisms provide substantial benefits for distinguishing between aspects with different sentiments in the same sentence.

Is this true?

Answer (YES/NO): NO